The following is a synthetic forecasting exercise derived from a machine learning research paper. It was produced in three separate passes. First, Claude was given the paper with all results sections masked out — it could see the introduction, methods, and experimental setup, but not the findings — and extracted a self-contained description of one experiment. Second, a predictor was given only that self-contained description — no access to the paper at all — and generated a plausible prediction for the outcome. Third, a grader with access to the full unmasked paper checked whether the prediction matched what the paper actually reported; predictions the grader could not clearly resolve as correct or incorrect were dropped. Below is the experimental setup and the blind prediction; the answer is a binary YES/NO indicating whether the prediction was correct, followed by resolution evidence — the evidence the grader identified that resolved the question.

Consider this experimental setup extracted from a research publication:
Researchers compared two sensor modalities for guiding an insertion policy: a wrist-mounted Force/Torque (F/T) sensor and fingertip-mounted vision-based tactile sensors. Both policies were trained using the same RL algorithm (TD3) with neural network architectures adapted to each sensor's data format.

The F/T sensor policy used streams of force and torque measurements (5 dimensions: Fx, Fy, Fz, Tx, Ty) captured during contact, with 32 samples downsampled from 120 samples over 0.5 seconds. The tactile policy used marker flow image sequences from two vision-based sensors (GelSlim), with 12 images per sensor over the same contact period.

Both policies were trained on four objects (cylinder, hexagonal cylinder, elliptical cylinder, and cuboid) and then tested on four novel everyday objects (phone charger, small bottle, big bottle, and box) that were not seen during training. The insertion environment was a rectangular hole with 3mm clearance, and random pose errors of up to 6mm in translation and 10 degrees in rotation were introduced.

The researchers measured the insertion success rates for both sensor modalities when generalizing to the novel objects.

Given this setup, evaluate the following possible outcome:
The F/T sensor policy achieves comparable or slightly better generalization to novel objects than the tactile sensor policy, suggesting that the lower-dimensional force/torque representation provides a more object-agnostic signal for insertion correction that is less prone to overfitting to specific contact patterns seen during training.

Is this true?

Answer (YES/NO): NO